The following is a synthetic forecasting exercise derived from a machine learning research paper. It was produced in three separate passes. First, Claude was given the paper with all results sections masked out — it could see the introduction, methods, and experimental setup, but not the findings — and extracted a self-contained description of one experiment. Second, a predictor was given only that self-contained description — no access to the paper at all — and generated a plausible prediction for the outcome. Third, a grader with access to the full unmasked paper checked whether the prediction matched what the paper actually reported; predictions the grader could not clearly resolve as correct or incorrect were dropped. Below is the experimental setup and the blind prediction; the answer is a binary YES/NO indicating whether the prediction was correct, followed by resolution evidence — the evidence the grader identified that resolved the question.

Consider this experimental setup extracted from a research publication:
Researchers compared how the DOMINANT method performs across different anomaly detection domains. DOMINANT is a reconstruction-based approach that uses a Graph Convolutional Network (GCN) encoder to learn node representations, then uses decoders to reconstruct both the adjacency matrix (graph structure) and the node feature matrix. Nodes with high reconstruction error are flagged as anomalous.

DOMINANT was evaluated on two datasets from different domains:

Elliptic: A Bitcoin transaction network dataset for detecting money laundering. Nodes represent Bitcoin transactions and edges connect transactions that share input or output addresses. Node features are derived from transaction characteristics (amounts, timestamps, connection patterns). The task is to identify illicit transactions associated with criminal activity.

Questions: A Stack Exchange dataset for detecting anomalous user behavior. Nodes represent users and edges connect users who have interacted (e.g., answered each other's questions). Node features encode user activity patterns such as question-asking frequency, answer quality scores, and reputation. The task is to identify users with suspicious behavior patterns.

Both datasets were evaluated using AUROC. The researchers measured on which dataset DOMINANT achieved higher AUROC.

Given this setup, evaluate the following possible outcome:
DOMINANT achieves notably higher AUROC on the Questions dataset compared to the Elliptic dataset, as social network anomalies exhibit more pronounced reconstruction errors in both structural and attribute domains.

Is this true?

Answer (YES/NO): NO